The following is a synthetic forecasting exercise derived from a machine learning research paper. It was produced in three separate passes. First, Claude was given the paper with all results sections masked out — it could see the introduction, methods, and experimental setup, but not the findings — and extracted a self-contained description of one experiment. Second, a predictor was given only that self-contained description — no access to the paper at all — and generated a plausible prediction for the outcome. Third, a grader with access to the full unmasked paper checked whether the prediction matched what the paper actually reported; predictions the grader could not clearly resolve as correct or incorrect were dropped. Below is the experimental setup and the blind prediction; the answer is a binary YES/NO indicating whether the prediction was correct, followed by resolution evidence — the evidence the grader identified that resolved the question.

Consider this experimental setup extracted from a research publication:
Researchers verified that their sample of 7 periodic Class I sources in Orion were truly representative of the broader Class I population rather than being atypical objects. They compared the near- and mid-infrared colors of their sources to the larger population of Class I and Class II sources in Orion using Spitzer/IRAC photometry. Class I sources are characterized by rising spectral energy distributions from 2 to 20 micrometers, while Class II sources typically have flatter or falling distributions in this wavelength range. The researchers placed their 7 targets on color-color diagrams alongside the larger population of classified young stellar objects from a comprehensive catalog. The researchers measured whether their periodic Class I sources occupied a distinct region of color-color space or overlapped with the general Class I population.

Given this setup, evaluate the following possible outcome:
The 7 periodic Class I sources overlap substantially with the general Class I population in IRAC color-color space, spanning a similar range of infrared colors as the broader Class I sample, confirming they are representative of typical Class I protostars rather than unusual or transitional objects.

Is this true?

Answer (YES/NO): YES